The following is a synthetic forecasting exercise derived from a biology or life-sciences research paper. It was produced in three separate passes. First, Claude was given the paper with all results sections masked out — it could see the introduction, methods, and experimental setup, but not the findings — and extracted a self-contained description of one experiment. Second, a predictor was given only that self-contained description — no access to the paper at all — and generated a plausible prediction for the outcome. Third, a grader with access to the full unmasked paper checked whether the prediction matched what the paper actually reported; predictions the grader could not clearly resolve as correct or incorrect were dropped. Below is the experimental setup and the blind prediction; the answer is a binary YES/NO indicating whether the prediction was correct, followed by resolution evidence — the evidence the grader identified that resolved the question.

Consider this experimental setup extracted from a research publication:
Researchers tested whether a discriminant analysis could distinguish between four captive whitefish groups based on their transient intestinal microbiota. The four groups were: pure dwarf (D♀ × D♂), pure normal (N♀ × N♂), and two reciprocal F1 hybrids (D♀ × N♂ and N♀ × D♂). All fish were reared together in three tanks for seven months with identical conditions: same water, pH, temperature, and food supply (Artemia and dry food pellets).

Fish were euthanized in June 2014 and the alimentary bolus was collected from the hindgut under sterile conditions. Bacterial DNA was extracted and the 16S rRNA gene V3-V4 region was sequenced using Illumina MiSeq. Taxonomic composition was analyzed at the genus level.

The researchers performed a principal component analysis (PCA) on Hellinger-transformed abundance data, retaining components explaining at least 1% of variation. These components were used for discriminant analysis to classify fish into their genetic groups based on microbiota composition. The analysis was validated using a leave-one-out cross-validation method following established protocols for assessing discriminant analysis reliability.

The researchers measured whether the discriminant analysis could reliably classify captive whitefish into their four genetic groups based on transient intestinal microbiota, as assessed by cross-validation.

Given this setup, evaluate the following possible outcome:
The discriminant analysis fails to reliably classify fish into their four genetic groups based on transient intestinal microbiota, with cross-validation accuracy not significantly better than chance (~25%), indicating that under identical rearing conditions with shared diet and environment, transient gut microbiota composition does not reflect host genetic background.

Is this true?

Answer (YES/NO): NO